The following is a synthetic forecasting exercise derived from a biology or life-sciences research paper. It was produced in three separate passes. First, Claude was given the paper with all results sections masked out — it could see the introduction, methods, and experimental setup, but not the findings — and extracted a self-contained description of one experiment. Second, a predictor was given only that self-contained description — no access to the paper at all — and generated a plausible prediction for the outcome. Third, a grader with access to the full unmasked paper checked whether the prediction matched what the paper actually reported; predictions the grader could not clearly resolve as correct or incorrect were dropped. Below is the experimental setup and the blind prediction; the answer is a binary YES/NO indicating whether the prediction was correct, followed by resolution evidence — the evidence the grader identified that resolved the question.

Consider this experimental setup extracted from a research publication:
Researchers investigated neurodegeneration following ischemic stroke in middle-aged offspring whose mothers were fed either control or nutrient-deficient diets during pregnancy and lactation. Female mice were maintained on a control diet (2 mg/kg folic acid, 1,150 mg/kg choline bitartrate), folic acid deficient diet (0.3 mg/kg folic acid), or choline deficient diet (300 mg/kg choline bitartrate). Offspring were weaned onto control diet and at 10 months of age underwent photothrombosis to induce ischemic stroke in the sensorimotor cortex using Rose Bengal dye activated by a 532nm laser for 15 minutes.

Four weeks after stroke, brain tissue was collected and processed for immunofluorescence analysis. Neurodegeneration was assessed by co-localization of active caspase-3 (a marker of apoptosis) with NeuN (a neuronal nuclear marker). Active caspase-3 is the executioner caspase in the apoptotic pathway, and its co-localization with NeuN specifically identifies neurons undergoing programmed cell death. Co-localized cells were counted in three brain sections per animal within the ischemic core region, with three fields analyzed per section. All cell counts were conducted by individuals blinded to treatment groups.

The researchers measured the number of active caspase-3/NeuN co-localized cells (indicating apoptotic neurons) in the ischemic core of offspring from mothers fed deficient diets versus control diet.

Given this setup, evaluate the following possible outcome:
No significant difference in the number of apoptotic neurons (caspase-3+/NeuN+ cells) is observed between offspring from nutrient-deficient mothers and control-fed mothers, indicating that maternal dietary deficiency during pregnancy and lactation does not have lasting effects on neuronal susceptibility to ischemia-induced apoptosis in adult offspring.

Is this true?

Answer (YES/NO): NO